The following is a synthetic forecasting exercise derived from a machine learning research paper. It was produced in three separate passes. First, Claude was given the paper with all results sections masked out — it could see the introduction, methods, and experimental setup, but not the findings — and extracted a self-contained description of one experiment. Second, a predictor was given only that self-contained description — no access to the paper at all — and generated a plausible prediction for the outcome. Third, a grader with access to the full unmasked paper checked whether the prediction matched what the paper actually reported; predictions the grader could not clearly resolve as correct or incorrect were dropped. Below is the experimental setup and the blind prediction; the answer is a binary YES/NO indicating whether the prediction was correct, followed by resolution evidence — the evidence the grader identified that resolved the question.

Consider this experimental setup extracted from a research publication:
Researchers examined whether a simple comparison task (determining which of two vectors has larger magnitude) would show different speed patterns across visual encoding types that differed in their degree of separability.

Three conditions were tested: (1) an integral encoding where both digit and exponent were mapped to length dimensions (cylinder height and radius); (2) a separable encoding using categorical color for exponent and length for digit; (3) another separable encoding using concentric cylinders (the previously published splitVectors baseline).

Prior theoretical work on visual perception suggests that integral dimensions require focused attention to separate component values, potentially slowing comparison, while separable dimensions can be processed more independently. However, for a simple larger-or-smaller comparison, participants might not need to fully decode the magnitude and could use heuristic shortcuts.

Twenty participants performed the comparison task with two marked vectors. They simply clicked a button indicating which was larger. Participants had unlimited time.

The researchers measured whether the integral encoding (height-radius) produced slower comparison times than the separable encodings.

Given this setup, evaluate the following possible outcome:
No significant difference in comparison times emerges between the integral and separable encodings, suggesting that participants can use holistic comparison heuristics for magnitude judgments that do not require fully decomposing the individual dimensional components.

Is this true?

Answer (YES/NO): NO